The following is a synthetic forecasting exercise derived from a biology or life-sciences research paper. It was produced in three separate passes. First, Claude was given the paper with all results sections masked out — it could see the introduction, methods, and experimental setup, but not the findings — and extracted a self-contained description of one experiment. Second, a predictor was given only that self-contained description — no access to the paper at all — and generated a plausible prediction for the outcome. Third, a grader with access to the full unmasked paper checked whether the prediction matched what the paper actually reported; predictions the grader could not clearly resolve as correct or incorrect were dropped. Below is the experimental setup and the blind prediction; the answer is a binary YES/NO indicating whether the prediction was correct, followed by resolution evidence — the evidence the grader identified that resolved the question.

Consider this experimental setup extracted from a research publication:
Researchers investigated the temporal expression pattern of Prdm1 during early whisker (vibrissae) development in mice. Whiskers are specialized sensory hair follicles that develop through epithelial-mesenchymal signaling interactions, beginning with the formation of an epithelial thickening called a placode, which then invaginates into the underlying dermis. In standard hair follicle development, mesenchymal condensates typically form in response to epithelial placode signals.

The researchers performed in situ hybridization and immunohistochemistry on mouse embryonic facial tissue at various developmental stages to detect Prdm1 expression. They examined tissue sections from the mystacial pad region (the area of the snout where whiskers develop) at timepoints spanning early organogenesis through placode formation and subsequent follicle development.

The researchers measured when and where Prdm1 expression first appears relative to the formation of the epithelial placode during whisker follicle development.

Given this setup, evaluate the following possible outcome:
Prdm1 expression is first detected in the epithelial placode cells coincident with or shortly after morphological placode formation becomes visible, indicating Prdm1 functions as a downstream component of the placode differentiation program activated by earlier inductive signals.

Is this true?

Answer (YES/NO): NO